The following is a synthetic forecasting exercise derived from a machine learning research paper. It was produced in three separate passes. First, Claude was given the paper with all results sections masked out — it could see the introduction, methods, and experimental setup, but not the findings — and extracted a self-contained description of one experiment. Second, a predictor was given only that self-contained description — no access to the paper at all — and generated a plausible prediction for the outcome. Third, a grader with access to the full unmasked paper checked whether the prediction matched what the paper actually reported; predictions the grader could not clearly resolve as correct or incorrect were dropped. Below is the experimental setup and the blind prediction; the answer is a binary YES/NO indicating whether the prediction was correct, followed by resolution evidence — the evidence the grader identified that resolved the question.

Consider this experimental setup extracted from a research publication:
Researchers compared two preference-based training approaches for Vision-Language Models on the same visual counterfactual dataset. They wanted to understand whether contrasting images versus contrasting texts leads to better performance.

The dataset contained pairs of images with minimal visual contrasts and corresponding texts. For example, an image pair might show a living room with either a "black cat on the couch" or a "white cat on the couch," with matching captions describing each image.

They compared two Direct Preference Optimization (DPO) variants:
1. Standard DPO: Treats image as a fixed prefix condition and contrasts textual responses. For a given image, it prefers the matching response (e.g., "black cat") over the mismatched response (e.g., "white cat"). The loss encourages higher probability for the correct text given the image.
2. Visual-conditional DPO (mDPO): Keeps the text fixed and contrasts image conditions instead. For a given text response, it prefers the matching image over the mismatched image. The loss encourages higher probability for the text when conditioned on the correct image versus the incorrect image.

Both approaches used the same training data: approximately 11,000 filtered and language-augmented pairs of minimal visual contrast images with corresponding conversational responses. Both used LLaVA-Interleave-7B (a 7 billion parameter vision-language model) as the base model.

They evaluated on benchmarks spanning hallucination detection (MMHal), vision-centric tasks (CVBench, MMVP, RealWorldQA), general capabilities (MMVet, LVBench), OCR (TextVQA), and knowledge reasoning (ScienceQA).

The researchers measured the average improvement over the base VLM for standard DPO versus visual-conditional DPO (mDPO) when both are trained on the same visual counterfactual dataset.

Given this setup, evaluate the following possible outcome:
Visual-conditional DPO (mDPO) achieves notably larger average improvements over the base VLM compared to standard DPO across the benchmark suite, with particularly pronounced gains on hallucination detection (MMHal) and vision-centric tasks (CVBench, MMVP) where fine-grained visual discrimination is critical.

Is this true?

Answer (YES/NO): NO